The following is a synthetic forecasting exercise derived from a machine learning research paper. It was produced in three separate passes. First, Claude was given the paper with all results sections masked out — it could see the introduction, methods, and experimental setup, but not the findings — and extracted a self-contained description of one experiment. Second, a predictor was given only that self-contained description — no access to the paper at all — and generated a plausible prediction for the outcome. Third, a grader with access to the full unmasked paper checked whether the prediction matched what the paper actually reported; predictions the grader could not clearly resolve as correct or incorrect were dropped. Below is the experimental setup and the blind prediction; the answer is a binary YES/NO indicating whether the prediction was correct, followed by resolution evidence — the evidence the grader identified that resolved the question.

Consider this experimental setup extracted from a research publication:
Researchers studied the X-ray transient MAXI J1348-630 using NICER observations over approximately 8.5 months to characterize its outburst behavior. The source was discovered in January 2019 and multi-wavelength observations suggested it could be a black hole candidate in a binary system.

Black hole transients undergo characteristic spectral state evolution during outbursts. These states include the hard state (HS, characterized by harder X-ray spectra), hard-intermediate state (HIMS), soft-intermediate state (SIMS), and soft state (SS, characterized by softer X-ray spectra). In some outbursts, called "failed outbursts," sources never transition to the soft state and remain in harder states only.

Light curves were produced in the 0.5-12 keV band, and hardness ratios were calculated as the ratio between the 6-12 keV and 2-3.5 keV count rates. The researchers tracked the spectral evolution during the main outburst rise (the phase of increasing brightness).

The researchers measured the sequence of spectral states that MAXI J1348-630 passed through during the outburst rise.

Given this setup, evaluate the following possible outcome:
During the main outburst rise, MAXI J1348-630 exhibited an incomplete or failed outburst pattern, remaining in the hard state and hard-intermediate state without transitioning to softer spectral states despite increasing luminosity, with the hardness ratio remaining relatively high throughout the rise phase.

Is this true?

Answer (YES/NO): NO